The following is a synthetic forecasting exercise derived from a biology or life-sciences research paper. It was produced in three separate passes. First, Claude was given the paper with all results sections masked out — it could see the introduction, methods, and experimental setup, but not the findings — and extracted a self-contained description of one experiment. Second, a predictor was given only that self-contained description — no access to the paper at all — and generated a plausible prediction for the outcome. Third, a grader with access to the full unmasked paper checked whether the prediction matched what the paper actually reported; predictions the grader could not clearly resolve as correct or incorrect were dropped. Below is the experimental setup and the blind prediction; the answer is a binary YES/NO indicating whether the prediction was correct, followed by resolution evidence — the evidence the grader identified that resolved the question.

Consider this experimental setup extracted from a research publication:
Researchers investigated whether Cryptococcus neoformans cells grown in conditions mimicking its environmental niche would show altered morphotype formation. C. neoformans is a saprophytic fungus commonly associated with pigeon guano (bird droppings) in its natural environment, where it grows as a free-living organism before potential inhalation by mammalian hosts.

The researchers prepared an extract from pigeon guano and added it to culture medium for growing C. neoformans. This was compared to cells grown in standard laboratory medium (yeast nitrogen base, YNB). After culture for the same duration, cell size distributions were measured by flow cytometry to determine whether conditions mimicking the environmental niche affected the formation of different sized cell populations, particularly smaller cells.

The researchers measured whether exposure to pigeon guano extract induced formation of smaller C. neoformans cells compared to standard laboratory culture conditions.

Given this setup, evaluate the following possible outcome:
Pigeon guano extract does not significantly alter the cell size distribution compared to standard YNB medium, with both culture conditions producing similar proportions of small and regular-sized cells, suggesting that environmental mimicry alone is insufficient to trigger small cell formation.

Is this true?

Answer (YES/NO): NO